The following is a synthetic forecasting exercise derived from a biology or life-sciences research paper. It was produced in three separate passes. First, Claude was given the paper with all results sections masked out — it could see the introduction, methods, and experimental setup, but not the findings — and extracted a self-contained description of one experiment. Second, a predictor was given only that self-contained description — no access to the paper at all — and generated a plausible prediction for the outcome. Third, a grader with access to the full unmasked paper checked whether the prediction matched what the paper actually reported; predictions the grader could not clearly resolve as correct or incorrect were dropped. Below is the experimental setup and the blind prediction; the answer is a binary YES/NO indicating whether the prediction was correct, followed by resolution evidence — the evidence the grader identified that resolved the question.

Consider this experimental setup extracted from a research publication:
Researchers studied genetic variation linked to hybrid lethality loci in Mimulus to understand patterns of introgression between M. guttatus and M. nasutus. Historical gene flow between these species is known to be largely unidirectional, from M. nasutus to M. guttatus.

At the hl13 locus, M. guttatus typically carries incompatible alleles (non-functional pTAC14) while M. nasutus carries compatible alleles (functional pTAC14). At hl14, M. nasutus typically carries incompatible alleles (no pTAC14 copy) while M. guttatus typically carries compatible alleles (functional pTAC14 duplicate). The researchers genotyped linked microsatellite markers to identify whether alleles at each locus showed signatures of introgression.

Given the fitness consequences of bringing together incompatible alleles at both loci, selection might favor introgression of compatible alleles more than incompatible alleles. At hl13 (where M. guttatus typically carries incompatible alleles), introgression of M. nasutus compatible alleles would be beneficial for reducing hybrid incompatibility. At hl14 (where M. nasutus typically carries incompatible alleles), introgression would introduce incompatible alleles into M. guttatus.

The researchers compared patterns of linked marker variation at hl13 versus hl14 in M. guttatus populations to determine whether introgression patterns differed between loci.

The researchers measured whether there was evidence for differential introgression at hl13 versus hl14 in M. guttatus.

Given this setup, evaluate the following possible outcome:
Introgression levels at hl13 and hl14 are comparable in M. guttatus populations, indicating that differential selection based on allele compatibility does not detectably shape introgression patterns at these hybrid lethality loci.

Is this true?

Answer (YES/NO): NO